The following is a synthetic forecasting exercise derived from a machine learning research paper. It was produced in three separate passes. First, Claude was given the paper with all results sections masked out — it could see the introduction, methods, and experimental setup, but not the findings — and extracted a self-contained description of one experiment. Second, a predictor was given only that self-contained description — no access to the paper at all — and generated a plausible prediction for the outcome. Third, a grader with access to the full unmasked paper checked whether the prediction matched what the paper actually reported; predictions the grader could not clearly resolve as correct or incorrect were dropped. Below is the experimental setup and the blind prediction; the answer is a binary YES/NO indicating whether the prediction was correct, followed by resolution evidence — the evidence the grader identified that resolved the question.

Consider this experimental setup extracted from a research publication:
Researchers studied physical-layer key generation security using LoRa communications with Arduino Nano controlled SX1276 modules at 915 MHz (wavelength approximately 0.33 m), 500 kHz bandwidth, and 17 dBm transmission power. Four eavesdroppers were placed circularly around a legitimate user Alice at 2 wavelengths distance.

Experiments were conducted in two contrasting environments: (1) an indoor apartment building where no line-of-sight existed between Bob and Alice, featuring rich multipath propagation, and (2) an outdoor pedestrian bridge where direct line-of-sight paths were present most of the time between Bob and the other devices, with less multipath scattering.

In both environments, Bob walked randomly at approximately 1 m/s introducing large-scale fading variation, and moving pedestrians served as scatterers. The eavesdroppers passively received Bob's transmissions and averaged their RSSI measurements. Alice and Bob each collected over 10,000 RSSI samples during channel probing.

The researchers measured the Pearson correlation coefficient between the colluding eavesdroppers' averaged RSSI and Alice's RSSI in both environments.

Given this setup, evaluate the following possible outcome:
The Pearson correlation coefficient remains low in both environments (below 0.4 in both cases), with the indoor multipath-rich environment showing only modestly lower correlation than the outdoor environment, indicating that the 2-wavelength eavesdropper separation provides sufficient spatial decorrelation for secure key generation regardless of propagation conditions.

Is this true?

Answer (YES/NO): NO